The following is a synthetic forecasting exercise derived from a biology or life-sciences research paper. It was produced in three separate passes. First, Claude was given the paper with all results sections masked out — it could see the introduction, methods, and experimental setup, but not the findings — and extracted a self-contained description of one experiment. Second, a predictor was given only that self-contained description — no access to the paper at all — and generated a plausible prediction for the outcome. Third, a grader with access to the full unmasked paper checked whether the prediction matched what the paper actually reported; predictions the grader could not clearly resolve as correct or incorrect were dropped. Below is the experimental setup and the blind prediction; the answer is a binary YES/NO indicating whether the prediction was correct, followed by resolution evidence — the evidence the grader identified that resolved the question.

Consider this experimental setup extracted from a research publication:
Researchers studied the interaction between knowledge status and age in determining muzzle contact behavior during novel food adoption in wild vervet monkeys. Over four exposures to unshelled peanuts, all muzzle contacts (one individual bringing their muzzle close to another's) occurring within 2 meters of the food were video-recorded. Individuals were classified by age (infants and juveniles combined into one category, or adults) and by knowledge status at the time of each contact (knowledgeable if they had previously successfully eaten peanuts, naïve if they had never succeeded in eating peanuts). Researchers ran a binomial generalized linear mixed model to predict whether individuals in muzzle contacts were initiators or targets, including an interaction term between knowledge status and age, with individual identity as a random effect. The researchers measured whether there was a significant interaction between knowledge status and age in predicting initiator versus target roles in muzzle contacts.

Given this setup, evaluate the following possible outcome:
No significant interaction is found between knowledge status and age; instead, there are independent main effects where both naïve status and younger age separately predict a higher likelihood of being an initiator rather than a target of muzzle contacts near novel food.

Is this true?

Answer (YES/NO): NO